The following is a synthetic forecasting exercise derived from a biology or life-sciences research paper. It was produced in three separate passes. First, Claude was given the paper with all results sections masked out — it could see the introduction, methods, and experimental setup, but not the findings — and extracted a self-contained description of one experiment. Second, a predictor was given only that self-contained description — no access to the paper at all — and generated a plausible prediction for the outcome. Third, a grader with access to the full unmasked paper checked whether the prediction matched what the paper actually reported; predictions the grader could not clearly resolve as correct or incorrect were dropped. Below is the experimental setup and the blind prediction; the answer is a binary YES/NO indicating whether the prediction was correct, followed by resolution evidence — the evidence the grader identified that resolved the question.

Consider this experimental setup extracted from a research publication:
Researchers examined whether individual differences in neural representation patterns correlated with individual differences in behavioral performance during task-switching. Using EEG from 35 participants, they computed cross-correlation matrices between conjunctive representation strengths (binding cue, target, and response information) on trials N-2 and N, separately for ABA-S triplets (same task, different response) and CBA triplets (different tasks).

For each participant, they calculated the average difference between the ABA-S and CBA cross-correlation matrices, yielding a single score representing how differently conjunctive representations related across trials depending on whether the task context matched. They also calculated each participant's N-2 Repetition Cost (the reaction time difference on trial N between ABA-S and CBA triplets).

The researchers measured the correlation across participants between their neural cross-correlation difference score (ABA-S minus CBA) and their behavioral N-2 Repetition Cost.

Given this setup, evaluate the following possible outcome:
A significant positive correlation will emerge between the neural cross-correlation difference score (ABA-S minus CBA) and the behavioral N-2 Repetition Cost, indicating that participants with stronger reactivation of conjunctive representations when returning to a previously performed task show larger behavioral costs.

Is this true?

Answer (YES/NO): YES